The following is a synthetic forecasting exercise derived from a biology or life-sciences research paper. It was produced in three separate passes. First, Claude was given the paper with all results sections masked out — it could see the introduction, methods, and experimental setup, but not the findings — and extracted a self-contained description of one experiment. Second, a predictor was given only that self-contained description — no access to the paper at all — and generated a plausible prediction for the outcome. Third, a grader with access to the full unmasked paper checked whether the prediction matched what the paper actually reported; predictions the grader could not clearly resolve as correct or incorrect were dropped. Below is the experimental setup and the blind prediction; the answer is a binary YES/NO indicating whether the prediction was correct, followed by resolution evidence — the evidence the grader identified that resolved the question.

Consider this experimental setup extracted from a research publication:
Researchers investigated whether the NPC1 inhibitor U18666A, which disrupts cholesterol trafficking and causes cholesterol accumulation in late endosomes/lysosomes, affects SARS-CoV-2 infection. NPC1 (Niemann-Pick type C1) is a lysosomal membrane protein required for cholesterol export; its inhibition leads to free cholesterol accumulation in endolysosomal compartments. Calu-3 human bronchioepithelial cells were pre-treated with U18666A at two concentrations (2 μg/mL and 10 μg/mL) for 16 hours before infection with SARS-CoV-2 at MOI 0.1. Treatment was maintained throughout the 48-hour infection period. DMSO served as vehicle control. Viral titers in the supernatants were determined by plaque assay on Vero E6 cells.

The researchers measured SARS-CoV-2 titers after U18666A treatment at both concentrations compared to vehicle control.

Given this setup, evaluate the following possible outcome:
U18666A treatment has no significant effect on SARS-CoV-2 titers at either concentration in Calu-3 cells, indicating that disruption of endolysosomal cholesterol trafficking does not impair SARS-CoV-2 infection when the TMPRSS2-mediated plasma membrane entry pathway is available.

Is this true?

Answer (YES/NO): NO